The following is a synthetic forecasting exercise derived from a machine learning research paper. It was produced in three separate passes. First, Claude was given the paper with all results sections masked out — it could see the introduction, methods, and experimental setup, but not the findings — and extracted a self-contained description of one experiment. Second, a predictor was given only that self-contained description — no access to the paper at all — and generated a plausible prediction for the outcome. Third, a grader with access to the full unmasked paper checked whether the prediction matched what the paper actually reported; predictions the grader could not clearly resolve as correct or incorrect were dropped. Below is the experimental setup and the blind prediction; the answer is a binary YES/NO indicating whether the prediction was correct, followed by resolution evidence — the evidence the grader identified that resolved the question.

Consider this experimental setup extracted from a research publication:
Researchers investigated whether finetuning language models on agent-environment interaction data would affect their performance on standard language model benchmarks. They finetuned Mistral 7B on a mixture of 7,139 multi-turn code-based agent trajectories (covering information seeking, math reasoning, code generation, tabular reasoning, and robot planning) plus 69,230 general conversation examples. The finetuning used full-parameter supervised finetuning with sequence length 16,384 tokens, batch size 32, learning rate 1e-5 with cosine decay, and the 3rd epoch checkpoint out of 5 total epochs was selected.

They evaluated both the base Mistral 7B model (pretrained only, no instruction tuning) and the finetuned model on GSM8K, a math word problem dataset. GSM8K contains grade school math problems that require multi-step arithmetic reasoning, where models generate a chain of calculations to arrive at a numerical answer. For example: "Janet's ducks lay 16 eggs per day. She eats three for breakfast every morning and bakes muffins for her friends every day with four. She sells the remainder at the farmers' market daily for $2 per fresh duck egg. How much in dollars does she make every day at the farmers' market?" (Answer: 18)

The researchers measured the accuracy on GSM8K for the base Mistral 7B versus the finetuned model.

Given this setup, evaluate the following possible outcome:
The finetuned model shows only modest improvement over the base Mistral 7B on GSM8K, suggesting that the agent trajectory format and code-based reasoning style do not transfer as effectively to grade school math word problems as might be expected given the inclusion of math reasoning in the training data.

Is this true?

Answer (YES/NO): NO